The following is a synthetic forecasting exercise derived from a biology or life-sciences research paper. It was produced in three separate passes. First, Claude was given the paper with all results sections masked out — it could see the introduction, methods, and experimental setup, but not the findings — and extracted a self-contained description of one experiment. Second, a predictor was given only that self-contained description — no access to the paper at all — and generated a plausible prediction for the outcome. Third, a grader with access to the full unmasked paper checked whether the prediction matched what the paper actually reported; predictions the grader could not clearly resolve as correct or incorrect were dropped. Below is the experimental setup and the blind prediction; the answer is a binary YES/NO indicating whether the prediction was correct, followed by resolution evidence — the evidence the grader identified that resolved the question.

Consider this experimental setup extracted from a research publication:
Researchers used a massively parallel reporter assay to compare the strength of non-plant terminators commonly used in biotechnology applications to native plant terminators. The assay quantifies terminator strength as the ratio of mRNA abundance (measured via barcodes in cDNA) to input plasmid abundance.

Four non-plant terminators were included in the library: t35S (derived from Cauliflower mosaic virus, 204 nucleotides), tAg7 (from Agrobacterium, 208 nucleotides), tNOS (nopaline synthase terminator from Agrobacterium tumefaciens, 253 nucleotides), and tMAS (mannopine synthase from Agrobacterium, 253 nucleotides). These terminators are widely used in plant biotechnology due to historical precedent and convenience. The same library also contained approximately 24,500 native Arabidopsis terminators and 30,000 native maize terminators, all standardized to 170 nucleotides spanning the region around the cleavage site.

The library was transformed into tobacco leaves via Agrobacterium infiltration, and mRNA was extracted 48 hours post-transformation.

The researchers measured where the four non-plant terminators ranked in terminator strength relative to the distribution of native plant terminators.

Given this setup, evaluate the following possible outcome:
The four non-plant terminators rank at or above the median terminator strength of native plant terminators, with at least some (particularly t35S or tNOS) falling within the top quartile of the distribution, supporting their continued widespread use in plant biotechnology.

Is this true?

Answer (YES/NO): NO